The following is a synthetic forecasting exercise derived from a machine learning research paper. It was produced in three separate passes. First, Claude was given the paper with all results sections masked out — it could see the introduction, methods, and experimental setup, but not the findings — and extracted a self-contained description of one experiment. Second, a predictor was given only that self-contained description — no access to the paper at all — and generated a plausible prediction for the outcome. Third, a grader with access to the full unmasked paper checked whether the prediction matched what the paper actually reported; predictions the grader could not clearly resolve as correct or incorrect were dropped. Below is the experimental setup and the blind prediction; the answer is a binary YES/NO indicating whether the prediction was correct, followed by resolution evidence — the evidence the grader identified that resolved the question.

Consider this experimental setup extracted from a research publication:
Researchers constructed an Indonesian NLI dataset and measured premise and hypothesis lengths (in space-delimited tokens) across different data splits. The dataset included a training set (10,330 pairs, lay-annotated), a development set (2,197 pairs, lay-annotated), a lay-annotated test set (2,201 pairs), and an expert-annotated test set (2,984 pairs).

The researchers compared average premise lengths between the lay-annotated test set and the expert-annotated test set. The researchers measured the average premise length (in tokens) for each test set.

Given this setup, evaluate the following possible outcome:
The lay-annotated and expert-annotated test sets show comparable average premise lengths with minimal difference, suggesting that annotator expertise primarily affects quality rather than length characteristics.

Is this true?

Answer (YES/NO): NO